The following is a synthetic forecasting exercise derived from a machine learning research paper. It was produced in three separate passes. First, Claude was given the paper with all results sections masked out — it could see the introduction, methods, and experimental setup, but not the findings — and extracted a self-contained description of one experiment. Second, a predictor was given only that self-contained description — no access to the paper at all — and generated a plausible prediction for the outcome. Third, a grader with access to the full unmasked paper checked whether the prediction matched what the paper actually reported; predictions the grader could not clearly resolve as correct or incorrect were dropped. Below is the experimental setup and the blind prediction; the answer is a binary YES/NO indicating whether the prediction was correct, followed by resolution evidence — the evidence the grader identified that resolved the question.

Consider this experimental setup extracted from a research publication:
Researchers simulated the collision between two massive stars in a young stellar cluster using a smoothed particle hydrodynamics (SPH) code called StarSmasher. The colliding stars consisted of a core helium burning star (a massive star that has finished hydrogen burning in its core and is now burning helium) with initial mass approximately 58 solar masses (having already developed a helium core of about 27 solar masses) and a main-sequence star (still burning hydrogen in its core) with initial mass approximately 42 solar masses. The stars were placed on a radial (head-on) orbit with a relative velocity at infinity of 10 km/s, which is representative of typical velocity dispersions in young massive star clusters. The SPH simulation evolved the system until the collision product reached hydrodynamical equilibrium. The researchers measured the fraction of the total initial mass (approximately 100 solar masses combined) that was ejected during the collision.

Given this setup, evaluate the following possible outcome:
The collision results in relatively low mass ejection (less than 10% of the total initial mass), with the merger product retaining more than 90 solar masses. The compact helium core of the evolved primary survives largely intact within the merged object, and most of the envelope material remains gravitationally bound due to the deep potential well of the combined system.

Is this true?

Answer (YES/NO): NO